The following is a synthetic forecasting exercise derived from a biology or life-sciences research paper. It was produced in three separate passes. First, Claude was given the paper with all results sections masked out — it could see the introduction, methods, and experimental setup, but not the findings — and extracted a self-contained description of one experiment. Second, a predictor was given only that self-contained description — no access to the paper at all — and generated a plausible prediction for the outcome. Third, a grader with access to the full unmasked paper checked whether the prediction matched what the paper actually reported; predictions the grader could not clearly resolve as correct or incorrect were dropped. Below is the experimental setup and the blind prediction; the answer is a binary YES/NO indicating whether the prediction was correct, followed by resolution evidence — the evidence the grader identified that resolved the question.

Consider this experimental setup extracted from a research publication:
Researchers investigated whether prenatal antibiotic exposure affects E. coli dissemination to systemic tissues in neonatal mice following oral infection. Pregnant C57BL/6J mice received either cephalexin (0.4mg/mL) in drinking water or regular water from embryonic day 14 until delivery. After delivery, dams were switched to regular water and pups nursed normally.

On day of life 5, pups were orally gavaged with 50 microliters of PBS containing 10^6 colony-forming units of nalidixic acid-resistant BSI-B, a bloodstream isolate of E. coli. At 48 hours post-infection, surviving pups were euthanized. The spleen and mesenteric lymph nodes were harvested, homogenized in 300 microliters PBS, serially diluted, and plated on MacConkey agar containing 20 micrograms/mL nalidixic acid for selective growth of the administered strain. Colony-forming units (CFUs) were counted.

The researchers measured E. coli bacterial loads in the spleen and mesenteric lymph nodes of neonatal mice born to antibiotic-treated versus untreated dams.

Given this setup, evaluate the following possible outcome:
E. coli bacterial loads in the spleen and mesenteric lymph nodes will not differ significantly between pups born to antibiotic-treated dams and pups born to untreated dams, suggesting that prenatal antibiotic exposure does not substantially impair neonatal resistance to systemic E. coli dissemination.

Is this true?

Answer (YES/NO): YES